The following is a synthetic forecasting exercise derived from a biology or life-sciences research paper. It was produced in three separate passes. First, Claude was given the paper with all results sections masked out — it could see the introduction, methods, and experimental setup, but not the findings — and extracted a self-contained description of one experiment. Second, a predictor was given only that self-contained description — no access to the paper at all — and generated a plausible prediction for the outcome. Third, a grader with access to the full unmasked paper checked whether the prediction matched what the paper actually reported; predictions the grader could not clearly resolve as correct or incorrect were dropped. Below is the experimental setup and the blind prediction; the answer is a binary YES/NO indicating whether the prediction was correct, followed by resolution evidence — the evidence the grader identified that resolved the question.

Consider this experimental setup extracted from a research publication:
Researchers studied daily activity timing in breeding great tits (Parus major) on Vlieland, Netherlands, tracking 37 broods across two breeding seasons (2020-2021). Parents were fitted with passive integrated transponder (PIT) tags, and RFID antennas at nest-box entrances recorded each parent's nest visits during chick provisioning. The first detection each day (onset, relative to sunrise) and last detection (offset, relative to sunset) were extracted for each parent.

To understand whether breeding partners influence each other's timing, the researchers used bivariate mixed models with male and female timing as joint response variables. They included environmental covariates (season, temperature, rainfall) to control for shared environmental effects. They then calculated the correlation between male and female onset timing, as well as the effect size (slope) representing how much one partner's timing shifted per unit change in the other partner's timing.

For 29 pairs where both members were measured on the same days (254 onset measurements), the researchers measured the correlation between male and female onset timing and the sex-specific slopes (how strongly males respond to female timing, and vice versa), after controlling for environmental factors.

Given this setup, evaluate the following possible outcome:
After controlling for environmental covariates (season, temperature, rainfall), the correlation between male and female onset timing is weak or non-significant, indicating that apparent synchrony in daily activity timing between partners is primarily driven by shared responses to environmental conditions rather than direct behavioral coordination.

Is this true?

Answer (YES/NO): NO